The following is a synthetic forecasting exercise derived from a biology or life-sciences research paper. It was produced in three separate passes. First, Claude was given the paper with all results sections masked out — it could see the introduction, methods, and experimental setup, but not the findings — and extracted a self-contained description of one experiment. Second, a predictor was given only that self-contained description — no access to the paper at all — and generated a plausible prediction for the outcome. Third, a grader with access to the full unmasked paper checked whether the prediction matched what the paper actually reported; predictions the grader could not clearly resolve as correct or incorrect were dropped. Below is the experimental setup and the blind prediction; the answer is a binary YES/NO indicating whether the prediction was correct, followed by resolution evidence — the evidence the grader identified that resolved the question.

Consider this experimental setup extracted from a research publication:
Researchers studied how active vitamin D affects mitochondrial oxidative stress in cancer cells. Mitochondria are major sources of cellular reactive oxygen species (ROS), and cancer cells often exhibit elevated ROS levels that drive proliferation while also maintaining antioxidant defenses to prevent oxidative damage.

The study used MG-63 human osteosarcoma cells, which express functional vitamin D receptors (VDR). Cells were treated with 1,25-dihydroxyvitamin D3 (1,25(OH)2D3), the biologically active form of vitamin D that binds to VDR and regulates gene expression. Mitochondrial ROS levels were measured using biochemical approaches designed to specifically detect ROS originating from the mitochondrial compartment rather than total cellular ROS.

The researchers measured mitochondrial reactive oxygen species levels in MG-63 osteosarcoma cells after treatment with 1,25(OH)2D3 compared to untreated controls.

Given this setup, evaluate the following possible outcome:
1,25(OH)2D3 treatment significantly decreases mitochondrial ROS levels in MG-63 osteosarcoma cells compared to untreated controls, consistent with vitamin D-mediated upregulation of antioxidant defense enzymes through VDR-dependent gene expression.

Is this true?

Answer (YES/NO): YES